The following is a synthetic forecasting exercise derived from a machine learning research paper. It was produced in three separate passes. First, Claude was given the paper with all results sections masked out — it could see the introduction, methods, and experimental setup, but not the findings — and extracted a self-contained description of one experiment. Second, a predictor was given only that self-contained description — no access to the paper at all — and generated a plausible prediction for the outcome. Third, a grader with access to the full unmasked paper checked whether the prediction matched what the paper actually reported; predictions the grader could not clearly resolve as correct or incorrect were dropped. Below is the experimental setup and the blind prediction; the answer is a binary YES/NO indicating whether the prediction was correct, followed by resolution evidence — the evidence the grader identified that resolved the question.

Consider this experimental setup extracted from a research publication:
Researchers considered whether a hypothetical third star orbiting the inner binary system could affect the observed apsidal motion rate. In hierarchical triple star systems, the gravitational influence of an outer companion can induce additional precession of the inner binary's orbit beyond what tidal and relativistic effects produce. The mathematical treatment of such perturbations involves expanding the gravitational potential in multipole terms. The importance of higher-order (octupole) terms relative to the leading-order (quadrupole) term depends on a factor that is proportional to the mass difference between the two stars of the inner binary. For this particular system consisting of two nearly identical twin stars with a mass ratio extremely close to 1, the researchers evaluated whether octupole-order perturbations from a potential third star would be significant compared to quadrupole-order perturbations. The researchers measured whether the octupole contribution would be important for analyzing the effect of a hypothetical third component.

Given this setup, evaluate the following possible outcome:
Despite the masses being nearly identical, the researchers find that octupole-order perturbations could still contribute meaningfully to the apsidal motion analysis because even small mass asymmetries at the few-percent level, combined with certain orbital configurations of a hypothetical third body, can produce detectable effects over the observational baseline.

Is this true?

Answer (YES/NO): NO